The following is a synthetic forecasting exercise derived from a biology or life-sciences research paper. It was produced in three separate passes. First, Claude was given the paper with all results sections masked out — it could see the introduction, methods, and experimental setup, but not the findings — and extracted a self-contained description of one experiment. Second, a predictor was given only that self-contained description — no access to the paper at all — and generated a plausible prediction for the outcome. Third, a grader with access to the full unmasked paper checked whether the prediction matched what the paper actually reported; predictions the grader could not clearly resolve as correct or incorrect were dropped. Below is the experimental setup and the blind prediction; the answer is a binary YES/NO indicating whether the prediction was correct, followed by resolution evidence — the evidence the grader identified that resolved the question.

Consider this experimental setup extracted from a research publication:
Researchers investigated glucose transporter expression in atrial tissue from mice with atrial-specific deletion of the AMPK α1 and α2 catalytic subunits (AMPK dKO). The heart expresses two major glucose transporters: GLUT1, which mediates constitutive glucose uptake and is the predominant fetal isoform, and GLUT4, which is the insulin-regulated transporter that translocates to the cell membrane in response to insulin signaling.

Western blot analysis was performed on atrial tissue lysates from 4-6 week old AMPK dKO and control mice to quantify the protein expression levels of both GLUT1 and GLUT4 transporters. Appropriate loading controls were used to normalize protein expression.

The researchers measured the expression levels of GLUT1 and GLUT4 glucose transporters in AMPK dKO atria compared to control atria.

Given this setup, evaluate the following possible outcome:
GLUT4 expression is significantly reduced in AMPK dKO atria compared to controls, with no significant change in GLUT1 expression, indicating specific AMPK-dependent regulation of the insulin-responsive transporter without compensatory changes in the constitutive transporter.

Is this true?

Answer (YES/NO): NO